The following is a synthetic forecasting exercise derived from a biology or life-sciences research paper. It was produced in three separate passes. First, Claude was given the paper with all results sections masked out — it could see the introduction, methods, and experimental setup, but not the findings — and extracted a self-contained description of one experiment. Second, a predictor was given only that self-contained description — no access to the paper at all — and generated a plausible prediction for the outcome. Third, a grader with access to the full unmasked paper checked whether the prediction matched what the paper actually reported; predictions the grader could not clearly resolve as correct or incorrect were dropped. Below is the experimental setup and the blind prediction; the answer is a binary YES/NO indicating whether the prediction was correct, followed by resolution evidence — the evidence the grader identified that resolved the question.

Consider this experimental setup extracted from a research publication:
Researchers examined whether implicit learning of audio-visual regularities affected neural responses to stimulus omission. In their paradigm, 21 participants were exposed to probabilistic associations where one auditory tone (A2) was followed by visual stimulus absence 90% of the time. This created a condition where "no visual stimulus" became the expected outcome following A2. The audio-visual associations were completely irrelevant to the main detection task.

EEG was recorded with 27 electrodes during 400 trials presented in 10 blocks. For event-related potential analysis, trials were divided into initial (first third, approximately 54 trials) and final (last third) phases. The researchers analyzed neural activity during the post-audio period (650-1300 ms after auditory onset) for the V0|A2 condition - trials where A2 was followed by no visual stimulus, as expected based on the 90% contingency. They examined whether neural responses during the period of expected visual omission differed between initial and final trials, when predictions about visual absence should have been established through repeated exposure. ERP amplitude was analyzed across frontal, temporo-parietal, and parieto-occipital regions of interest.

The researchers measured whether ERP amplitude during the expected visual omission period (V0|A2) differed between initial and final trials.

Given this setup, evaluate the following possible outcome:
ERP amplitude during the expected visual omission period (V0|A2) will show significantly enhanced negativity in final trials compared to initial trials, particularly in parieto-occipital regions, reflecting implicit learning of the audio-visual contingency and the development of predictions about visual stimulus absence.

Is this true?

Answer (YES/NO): NO